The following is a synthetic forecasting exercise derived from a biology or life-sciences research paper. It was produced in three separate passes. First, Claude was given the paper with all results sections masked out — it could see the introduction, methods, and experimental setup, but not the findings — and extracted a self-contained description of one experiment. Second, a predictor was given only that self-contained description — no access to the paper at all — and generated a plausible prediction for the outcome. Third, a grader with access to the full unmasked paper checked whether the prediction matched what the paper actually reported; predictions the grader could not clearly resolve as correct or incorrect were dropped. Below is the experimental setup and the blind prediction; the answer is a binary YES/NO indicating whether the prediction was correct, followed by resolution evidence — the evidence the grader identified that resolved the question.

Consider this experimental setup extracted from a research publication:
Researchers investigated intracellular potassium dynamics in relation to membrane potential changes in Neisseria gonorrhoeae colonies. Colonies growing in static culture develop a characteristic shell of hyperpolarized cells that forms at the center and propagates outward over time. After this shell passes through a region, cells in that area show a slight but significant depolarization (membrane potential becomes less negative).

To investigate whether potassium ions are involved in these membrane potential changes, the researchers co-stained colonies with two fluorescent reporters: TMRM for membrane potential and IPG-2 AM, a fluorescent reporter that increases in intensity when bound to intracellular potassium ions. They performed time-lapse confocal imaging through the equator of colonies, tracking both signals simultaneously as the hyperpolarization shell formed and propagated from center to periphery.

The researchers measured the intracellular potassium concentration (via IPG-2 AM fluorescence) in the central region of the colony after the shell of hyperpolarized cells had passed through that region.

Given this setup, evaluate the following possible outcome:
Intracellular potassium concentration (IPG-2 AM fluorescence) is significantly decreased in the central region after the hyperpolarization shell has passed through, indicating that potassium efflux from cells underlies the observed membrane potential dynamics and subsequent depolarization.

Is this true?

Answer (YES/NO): NO